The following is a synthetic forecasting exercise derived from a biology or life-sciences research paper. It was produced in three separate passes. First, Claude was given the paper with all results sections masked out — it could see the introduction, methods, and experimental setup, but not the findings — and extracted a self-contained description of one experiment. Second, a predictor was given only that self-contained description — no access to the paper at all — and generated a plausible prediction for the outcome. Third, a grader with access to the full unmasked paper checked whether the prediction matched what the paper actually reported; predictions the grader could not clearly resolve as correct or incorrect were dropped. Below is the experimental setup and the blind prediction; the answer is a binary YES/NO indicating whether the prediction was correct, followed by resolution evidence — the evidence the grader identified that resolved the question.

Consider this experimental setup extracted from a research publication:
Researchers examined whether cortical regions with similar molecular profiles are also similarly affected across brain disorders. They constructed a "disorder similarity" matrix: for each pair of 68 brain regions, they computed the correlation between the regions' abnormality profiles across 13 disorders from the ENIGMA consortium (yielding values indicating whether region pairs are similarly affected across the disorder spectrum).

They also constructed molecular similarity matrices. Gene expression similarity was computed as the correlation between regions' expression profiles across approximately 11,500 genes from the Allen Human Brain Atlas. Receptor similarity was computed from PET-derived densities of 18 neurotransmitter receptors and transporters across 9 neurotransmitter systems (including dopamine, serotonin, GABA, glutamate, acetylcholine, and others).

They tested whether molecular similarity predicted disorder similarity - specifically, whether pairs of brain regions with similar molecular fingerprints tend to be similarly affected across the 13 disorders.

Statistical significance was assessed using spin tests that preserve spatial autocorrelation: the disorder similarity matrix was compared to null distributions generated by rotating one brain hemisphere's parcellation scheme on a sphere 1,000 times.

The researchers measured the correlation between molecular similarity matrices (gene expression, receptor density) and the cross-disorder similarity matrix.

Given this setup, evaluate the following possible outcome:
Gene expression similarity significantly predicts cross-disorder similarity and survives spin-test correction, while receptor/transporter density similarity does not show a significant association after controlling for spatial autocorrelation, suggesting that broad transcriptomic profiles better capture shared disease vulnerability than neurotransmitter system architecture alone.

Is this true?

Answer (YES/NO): NO